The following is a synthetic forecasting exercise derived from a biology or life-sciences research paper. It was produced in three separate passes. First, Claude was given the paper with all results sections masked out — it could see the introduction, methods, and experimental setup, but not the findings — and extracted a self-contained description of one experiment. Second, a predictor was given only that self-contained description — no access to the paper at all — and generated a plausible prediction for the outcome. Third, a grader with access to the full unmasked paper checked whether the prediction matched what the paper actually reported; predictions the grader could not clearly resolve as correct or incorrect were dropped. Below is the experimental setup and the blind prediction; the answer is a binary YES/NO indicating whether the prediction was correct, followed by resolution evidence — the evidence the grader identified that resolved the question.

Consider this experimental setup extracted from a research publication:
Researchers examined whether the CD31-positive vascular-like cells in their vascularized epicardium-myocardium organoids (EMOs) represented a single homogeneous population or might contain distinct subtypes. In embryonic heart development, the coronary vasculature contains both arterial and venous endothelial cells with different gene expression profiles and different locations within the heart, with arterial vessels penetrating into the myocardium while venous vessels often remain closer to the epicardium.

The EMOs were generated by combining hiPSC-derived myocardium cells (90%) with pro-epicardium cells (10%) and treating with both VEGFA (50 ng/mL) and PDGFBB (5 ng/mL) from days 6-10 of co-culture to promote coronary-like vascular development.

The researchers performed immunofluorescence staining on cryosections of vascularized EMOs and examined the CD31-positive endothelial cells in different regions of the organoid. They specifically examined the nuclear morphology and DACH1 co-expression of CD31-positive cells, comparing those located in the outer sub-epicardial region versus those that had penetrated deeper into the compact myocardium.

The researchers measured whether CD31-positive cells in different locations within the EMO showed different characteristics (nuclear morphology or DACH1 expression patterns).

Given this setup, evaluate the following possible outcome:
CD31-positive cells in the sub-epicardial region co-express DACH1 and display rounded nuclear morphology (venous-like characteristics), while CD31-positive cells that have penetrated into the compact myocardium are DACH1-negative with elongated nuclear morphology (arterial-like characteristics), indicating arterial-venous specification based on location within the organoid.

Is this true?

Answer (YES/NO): NO